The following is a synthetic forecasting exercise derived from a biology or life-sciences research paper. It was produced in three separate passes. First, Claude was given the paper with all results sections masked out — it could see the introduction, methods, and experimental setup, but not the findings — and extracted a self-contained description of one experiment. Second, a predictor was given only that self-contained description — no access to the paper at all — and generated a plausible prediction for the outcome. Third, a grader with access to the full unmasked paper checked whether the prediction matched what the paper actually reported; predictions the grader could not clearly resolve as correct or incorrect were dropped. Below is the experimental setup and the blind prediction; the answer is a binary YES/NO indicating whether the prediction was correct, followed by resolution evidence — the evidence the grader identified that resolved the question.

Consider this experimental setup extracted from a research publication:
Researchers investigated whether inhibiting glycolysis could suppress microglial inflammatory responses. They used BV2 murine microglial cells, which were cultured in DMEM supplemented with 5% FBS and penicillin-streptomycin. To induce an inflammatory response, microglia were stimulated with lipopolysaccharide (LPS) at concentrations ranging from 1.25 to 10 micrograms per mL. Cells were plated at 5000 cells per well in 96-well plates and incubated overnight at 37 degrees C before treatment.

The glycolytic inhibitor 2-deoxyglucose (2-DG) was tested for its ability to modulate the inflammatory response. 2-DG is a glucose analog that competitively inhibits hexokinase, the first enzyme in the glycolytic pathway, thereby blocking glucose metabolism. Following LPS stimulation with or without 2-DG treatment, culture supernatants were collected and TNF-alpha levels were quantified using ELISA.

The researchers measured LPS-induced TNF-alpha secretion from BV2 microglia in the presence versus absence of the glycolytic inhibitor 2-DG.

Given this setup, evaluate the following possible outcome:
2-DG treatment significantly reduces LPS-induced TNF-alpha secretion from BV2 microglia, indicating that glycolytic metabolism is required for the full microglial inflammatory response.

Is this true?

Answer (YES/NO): YES